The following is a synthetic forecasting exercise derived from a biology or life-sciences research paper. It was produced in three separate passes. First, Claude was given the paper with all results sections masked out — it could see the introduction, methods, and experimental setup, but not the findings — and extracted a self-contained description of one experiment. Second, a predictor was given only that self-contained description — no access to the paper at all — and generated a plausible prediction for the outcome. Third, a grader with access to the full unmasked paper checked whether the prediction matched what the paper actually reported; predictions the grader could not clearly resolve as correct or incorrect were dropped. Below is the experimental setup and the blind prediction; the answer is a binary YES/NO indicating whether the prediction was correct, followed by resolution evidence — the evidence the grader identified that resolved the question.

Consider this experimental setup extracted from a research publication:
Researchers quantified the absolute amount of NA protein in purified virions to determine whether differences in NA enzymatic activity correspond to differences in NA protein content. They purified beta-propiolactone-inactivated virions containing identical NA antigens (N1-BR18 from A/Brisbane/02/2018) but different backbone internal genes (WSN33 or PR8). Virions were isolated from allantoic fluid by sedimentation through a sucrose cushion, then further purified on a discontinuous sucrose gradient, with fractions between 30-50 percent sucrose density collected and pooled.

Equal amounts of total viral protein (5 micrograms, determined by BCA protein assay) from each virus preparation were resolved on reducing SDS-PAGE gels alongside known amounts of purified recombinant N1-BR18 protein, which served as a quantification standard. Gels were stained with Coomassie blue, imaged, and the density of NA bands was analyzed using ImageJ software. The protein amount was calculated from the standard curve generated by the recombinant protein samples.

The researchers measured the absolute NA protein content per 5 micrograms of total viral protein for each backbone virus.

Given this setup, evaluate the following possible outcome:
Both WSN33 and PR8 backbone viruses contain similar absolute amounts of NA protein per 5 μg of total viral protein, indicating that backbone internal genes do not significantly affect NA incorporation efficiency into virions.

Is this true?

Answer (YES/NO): NO